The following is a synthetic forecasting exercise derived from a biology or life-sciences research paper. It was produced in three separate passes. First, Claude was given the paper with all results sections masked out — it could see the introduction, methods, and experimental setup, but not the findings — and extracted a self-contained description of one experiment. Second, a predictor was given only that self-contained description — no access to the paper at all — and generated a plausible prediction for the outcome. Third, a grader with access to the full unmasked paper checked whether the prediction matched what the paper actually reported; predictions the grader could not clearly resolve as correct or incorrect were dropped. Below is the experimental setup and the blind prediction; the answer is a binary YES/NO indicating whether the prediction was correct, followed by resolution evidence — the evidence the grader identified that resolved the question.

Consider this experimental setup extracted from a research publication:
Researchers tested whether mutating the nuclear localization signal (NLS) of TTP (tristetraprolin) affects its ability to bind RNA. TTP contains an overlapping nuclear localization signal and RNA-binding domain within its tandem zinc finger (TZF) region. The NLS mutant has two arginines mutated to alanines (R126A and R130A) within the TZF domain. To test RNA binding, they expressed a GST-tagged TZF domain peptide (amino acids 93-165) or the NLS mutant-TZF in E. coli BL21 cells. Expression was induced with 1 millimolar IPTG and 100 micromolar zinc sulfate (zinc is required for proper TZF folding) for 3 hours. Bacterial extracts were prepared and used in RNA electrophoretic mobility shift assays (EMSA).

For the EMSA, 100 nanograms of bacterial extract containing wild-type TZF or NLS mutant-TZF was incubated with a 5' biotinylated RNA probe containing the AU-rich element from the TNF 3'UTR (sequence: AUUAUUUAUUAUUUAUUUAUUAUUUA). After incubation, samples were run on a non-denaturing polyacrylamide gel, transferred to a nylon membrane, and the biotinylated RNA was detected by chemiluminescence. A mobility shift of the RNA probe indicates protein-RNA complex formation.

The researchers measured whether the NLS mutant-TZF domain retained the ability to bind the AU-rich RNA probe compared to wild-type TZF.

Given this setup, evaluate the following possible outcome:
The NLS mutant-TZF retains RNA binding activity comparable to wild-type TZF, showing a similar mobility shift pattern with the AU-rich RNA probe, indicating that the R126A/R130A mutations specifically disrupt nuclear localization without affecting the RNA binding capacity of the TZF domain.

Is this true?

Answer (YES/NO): YES